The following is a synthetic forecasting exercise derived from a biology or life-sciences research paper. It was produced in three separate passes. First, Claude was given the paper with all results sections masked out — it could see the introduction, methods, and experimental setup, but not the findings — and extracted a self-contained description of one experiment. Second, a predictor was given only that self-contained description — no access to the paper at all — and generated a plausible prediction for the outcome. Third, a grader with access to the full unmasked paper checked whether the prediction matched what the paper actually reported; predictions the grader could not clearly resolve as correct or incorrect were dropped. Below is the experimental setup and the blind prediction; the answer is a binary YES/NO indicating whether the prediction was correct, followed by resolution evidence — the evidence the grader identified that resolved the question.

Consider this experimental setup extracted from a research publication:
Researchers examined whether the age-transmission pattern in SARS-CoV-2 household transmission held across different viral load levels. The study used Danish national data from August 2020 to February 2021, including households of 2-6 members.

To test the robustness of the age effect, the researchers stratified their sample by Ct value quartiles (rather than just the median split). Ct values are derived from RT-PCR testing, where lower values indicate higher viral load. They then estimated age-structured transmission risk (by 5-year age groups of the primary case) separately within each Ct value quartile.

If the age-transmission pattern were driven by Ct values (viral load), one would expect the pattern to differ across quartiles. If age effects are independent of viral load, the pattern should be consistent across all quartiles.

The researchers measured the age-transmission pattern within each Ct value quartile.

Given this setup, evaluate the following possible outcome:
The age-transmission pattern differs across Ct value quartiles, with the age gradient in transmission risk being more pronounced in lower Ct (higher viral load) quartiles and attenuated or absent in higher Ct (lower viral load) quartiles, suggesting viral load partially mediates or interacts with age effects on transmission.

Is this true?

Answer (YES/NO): NO